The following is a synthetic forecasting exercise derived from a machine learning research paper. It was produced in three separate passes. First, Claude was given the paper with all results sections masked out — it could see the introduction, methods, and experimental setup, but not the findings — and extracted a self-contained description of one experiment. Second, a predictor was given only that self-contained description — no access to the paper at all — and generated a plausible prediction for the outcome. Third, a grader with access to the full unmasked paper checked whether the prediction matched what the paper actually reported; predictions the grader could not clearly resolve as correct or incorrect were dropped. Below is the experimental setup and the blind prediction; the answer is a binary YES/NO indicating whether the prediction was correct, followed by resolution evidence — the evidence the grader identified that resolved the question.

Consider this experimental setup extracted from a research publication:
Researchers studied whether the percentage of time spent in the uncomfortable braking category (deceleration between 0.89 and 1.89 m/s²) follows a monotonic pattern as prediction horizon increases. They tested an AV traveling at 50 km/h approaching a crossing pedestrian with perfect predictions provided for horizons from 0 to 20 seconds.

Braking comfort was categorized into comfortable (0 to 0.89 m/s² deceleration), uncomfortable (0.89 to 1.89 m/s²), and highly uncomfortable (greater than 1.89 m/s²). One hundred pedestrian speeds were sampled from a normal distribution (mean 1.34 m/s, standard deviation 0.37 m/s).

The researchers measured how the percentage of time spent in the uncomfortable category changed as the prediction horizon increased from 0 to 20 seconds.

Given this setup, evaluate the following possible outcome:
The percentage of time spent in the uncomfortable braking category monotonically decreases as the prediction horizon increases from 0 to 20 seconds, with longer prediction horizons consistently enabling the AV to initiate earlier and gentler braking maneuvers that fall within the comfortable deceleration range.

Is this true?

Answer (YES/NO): NO